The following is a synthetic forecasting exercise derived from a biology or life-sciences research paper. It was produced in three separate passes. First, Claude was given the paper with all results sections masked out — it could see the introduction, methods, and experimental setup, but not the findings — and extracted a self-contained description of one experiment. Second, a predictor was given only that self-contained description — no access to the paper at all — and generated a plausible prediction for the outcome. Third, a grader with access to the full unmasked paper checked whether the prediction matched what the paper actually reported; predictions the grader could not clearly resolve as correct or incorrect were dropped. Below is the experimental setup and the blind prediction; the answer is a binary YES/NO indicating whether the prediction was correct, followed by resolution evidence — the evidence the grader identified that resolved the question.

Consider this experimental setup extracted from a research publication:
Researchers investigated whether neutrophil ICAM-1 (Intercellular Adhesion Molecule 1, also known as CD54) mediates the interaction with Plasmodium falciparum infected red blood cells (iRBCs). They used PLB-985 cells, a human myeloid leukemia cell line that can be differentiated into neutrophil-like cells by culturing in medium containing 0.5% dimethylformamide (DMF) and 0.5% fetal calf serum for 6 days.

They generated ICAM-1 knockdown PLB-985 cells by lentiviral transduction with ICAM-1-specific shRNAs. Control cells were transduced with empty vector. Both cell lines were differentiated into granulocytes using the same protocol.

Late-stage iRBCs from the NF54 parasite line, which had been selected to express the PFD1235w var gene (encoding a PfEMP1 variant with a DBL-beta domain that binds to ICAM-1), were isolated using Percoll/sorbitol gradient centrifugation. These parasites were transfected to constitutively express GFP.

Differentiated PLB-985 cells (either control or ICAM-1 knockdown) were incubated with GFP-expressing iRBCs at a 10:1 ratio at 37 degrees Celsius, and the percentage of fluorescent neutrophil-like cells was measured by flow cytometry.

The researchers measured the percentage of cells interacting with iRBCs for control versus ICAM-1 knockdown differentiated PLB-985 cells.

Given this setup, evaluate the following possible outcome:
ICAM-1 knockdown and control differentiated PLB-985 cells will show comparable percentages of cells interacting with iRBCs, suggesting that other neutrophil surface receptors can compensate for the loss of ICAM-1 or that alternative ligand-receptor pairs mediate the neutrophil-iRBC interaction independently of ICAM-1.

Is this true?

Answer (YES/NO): NO